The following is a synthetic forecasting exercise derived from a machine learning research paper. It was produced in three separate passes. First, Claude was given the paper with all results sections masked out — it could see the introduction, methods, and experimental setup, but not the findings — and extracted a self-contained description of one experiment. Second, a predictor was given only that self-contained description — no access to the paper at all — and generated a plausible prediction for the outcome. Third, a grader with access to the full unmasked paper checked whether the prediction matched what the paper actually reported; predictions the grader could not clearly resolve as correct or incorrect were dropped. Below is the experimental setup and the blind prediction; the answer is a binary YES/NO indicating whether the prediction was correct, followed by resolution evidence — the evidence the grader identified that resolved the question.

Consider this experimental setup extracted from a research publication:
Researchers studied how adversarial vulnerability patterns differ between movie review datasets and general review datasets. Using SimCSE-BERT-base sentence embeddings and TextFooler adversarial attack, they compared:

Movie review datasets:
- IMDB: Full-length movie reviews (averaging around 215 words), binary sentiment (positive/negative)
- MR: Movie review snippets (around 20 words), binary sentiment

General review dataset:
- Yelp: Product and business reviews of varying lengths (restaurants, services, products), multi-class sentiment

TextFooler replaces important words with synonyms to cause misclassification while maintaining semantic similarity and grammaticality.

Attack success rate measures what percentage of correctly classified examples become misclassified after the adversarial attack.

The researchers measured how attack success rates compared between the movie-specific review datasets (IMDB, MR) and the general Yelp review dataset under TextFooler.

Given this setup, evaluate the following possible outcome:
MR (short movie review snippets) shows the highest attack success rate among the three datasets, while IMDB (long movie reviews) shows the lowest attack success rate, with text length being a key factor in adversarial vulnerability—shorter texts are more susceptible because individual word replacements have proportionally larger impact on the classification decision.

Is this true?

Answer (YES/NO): NO